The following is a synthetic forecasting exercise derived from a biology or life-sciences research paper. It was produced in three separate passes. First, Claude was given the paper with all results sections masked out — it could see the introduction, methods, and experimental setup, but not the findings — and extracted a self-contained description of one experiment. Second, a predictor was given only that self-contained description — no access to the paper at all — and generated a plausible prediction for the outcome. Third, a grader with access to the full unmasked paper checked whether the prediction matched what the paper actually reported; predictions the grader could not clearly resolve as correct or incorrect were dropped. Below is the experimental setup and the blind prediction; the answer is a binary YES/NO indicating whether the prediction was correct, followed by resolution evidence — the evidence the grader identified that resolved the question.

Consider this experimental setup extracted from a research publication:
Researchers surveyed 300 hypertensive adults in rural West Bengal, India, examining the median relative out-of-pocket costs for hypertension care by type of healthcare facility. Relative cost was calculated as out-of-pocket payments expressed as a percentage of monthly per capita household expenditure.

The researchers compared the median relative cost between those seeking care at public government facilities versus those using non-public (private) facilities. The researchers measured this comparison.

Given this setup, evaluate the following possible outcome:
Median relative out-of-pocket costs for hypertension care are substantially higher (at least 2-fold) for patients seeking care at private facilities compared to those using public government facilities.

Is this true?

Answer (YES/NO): YES